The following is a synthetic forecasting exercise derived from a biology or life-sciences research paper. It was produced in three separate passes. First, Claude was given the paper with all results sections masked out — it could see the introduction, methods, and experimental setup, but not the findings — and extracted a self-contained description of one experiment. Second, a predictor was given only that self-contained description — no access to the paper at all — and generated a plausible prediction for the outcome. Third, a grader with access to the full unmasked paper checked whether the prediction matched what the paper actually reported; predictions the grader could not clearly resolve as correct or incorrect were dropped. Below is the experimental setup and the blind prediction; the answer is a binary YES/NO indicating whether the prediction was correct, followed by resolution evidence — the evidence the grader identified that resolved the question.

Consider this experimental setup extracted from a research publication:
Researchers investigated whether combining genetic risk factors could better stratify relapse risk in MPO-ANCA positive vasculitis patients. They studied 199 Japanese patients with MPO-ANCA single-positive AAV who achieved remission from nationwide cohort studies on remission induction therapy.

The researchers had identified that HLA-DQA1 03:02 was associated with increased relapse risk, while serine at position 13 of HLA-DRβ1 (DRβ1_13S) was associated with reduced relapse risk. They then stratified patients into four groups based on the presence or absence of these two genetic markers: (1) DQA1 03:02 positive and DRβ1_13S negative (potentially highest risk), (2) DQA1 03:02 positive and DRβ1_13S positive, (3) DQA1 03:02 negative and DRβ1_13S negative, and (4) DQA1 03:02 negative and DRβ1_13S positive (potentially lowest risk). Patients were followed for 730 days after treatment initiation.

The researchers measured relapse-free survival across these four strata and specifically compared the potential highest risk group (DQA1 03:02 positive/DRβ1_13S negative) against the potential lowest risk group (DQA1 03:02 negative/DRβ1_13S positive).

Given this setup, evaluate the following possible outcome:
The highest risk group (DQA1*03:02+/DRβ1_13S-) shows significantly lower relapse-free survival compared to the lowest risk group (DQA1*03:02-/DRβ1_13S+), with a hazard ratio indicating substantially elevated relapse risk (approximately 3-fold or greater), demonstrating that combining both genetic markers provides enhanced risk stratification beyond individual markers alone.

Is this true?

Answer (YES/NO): YES